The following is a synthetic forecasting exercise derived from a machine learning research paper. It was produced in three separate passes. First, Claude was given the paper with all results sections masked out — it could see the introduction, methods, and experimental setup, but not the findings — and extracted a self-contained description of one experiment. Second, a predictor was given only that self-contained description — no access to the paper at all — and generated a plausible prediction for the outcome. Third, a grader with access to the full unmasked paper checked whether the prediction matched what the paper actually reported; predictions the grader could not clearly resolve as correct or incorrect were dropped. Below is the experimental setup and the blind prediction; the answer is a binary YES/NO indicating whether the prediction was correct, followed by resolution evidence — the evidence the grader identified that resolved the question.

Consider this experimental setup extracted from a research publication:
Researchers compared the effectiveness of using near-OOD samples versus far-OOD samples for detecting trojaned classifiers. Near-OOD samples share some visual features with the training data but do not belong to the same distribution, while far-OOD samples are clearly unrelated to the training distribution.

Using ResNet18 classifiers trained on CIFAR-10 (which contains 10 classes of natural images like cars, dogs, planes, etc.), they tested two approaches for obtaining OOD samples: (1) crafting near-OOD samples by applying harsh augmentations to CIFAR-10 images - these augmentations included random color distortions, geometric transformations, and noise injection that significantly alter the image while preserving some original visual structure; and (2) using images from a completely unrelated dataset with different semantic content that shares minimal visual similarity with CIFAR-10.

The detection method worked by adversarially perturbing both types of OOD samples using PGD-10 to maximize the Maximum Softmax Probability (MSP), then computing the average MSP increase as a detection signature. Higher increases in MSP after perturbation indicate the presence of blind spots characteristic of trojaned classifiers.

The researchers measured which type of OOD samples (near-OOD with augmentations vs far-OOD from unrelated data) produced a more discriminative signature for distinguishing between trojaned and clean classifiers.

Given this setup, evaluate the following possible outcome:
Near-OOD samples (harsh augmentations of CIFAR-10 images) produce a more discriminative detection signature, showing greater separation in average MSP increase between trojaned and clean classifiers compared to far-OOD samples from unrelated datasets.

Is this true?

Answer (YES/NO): YES